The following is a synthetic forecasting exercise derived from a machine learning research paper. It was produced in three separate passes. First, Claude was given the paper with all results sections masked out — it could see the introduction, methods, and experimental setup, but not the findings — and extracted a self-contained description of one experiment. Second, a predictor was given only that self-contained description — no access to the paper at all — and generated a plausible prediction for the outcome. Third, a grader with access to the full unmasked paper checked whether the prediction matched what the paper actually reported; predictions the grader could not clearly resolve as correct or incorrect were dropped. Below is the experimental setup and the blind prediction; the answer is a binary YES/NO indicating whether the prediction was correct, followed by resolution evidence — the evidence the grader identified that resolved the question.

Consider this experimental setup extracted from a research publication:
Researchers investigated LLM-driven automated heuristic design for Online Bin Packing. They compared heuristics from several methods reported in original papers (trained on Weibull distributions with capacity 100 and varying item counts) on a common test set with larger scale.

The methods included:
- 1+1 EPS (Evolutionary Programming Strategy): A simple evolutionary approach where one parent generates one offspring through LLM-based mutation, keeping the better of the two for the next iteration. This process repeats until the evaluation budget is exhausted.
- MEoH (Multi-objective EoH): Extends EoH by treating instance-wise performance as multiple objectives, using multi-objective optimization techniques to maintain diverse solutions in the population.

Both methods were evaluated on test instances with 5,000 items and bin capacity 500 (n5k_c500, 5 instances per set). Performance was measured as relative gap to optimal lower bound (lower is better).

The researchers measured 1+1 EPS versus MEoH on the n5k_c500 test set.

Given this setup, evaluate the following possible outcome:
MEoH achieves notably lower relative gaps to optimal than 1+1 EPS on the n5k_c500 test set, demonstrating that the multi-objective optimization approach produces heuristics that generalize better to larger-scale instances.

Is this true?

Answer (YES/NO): YES